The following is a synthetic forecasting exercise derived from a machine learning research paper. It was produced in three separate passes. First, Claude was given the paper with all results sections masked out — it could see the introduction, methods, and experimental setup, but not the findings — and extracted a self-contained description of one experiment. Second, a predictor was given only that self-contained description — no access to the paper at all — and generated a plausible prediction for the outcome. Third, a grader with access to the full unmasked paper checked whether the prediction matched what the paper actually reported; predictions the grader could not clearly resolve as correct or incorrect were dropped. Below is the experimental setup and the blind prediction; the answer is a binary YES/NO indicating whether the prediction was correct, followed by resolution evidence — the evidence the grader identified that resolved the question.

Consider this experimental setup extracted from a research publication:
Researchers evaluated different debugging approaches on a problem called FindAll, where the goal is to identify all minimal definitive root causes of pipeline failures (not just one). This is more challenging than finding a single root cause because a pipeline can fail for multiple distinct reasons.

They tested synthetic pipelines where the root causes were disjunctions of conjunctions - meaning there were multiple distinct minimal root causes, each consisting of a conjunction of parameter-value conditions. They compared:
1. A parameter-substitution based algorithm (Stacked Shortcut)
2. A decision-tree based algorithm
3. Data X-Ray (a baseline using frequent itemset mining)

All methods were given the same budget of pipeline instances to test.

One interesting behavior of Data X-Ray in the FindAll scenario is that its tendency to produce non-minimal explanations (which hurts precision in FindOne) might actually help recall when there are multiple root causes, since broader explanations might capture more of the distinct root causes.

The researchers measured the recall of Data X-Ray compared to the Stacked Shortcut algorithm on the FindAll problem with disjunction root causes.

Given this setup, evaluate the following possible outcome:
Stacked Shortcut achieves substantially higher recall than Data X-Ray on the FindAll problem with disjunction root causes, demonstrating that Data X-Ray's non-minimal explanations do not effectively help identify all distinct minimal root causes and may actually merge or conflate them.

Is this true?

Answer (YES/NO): NO